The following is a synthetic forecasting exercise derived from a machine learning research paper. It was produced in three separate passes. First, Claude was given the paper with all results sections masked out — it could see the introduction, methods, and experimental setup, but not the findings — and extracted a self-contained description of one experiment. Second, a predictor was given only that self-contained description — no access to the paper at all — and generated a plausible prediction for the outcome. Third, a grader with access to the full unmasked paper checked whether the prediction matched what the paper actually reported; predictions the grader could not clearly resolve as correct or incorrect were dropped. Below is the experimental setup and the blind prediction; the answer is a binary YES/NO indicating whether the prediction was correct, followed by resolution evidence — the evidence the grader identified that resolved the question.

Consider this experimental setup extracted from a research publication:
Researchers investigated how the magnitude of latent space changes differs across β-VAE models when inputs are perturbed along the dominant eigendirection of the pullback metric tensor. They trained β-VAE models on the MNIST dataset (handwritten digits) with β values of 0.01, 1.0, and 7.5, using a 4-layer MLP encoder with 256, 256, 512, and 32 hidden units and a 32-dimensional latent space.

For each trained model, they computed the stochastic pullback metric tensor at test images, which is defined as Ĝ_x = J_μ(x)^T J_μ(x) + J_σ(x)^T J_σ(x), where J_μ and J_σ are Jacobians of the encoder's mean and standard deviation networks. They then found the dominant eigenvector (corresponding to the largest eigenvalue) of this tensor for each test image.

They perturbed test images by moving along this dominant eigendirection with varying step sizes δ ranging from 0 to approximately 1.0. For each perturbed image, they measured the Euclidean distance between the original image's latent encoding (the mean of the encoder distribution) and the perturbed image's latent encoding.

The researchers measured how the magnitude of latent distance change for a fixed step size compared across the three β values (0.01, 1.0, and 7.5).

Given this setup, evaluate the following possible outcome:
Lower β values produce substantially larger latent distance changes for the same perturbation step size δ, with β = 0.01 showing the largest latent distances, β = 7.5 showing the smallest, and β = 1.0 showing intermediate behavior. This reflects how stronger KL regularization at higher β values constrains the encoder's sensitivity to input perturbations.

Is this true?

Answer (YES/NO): YES